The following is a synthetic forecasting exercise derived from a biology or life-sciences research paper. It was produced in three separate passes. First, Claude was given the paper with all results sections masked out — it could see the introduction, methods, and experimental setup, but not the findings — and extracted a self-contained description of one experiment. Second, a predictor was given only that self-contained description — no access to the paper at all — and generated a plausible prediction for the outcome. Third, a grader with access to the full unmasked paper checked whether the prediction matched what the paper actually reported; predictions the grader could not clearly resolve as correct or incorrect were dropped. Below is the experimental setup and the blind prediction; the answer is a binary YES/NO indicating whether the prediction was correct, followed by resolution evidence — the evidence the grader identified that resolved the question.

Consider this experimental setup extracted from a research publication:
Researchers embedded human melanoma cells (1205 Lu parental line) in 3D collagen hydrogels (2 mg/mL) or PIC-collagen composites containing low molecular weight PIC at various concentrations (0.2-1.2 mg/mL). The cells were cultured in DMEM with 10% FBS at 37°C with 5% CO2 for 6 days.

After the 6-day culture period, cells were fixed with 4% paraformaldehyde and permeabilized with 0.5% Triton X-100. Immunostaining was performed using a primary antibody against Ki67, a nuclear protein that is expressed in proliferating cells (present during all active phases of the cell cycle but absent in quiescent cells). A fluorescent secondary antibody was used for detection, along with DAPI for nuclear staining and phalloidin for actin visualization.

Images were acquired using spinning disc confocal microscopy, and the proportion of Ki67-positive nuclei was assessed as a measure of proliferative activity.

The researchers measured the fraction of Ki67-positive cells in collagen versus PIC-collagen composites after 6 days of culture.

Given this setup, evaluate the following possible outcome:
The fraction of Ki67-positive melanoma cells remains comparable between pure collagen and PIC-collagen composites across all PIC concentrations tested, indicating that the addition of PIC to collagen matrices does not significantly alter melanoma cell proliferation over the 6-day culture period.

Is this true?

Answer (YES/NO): NO